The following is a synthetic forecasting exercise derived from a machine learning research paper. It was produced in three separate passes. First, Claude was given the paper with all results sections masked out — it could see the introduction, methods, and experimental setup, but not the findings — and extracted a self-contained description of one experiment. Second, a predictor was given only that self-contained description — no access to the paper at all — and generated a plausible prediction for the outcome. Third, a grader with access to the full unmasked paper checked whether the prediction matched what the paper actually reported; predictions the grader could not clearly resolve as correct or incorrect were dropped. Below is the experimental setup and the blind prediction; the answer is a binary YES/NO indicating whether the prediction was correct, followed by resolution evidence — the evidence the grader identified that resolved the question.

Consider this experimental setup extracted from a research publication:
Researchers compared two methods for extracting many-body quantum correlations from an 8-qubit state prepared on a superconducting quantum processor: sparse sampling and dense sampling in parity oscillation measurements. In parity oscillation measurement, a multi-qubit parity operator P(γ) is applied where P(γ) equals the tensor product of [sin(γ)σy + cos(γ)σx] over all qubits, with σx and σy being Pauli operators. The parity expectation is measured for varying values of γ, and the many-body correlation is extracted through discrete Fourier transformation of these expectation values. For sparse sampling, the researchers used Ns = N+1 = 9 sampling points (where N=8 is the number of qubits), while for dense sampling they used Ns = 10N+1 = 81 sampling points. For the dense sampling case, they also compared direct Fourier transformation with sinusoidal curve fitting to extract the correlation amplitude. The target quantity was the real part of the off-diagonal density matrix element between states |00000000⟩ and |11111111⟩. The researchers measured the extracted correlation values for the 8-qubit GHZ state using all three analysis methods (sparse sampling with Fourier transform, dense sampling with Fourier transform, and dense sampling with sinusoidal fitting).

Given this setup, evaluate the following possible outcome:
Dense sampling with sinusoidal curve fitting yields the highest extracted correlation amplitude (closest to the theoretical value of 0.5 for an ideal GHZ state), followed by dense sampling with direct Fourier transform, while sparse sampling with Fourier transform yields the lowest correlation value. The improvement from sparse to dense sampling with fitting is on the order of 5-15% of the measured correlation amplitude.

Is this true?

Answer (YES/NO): NO